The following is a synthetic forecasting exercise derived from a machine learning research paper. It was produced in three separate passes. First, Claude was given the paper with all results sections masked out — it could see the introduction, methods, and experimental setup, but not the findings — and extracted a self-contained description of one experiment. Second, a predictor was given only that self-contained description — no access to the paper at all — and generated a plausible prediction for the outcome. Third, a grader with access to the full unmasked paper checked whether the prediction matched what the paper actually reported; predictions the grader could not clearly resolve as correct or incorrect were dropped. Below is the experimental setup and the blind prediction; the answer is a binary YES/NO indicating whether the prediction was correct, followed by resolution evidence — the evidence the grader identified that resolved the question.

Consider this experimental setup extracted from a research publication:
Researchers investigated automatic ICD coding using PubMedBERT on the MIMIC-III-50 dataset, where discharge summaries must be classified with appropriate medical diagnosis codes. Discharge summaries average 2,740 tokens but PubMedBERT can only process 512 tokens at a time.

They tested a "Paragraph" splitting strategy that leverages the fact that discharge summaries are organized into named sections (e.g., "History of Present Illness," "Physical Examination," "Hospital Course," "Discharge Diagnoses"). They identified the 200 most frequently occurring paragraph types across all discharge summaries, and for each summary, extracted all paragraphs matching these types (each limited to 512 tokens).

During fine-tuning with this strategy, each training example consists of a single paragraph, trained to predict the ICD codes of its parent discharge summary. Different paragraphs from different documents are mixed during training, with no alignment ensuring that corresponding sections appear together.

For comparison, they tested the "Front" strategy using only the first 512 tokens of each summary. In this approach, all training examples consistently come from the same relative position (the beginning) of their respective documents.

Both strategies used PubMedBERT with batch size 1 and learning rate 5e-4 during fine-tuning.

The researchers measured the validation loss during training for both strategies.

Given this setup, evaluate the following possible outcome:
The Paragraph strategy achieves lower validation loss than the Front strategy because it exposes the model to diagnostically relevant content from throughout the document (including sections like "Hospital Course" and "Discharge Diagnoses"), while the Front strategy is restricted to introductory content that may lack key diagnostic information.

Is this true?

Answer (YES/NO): NO